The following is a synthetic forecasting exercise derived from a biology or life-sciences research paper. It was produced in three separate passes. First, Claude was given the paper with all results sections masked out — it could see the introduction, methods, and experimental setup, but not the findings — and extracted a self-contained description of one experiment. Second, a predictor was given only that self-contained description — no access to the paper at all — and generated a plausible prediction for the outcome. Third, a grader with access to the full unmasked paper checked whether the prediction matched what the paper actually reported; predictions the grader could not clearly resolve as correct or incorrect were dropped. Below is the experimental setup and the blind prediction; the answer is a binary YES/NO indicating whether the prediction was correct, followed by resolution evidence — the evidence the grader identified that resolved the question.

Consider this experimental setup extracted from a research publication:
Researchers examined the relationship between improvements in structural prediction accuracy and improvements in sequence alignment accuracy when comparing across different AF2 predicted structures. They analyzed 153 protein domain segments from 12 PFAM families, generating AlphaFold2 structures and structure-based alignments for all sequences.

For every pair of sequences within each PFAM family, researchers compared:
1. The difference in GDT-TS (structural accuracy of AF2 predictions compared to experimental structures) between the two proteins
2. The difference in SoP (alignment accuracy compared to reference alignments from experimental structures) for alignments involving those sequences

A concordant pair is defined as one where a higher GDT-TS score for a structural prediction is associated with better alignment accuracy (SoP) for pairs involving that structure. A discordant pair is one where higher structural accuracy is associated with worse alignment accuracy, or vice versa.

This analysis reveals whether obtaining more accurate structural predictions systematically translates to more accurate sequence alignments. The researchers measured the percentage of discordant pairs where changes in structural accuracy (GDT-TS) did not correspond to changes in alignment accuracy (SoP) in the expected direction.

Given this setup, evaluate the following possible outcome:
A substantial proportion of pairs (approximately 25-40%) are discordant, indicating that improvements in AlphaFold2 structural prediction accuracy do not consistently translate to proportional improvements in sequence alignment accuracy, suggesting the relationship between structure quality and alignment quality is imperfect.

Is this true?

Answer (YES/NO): YES